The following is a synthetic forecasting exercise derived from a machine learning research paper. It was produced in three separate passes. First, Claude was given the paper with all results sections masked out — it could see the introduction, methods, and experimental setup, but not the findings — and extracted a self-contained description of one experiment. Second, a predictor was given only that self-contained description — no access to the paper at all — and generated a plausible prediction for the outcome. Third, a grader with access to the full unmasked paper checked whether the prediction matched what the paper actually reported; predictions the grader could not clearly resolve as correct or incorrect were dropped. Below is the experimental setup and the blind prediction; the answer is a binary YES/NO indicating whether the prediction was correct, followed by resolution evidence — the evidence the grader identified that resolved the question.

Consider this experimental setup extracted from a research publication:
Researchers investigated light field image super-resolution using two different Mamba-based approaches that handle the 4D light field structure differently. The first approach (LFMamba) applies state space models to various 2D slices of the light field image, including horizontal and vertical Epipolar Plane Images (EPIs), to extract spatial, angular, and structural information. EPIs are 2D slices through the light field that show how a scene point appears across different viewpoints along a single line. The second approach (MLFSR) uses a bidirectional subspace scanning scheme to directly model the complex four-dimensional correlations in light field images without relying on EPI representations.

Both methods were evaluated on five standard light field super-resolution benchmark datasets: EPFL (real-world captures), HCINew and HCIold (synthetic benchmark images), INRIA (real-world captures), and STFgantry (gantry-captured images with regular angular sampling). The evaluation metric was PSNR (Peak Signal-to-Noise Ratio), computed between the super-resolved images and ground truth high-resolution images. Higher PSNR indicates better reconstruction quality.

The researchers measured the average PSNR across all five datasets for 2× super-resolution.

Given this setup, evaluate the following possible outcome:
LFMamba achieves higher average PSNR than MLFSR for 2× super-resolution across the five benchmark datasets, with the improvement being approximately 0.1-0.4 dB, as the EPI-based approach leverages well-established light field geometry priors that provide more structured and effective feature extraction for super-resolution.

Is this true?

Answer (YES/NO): YES